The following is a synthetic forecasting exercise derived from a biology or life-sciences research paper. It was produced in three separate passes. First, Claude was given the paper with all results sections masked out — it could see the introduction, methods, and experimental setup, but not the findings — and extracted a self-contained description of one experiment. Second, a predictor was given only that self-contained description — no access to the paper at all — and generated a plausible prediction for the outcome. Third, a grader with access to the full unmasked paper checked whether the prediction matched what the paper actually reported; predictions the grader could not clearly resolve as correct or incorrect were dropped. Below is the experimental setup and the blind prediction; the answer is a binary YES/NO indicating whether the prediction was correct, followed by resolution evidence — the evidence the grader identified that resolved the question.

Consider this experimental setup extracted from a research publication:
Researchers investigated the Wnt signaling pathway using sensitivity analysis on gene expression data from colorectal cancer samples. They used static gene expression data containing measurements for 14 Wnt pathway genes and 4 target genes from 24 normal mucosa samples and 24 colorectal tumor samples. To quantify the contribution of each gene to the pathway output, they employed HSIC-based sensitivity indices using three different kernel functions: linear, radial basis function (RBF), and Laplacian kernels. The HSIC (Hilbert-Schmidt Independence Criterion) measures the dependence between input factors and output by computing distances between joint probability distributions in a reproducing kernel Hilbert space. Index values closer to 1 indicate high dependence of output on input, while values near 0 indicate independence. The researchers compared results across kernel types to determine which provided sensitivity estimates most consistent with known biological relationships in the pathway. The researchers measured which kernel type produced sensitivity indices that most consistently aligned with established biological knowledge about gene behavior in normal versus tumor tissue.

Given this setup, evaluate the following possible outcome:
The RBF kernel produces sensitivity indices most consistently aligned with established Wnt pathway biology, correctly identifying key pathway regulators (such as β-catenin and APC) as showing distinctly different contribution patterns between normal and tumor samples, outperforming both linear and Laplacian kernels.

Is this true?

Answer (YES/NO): NO